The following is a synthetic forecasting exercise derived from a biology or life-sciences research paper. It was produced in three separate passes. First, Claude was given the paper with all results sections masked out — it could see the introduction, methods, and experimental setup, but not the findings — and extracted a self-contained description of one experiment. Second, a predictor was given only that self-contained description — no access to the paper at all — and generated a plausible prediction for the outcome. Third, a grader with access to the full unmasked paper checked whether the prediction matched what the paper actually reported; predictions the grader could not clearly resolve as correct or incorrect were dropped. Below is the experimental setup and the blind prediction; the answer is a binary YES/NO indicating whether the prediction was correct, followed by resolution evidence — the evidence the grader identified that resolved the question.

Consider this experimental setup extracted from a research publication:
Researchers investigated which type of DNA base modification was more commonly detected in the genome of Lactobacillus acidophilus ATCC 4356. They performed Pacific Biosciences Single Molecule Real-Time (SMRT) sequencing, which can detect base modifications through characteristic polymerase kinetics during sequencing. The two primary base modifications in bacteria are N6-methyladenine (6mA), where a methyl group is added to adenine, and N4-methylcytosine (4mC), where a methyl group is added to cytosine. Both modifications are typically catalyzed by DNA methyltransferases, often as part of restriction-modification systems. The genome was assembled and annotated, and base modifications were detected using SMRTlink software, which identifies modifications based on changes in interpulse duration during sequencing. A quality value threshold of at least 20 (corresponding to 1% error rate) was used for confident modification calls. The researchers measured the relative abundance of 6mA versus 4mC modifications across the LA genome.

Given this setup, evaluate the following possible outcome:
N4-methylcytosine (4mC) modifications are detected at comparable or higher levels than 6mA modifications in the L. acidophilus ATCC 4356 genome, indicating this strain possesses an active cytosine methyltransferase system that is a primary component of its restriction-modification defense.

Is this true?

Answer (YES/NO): YES